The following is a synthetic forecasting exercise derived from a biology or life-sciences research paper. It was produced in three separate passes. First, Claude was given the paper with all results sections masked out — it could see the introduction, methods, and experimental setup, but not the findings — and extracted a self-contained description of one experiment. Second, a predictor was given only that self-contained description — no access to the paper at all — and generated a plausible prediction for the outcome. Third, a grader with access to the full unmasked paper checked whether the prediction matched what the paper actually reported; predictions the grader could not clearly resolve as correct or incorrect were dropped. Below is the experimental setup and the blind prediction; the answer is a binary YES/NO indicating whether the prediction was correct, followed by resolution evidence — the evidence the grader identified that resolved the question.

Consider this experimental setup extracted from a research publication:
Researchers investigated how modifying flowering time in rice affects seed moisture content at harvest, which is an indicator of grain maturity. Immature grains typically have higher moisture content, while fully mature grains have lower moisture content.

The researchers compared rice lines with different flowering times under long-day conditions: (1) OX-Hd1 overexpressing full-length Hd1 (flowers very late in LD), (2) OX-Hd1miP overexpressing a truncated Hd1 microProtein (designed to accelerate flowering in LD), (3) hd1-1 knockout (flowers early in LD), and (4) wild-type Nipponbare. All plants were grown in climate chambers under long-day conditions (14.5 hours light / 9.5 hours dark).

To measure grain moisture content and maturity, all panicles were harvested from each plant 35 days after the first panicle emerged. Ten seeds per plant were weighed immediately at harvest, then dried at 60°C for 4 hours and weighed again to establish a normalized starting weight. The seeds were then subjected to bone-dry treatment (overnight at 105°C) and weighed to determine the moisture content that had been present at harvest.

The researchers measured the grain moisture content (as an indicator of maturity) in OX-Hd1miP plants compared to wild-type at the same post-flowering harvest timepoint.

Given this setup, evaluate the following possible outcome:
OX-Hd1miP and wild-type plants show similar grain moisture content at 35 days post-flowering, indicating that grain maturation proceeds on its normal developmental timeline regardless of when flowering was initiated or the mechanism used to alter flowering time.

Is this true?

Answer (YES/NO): NO